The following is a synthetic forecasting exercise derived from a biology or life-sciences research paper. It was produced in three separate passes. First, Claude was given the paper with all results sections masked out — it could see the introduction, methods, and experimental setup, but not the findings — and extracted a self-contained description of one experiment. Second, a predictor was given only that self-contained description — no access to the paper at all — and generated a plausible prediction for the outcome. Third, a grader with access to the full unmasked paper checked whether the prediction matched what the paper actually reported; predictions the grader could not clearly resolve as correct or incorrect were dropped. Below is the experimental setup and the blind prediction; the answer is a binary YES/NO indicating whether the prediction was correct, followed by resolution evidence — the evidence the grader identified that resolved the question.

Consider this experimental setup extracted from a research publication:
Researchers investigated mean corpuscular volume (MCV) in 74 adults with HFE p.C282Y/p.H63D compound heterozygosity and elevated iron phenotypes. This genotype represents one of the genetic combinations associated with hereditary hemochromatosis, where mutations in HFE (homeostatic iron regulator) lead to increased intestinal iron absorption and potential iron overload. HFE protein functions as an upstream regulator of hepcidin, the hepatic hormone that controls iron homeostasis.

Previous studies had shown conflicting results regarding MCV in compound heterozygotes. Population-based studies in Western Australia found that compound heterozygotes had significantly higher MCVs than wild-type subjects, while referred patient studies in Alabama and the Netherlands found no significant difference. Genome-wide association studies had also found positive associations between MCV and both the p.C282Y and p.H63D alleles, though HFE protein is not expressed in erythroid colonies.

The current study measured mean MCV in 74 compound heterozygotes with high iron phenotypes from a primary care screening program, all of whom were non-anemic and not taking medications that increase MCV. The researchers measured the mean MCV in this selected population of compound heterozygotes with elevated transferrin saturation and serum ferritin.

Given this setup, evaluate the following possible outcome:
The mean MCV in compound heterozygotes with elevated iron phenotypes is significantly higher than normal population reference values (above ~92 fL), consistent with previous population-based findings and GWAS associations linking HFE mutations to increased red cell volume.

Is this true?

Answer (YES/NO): NO